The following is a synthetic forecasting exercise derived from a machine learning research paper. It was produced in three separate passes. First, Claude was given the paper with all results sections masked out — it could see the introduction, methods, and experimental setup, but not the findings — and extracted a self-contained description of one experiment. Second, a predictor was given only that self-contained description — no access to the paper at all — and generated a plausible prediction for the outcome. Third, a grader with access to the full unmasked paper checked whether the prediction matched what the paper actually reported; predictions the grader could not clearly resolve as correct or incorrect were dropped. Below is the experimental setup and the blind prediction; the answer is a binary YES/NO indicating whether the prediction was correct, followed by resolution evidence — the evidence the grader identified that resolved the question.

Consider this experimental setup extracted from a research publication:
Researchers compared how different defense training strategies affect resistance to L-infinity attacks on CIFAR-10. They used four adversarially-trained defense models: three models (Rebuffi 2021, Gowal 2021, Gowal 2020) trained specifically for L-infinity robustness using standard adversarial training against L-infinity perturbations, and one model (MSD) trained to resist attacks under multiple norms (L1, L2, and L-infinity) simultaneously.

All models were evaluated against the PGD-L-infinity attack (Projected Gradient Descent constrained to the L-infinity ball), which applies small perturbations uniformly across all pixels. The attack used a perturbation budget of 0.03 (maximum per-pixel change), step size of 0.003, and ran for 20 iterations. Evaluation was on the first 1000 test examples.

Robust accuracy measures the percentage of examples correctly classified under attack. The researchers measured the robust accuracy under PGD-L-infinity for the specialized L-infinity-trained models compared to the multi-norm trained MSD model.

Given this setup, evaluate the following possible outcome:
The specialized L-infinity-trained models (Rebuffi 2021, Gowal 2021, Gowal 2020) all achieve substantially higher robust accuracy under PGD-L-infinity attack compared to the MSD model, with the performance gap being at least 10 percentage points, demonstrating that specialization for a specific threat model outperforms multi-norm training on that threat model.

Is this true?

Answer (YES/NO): YES